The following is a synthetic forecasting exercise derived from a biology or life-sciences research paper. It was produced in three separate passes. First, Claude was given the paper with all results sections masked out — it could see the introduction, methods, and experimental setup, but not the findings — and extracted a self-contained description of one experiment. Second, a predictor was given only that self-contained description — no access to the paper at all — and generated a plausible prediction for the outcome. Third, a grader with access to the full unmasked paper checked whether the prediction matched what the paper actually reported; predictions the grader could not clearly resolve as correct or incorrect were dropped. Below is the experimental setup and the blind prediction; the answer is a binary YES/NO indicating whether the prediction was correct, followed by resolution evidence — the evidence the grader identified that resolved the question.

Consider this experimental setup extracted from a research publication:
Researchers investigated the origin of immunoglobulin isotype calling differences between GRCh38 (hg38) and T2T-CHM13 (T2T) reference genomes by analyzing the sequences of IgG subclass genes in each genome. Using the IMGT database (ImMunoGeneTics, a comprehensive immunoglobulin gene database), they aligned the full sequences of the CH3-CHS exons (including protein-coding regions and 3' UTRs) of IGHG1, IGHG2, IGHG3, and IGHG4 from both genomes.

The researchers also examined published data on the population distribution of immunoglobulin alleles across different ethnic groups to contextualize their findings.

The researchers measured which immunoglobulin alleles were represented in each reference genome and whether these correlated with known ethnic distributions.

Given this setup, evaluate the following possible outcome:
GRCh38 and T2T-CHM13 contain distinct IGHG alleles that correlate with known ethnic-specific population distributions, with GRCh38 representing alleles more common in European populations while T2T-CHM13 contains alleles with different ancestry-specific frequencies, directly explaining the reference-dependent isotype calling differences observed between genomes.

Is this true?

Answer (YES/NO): NO